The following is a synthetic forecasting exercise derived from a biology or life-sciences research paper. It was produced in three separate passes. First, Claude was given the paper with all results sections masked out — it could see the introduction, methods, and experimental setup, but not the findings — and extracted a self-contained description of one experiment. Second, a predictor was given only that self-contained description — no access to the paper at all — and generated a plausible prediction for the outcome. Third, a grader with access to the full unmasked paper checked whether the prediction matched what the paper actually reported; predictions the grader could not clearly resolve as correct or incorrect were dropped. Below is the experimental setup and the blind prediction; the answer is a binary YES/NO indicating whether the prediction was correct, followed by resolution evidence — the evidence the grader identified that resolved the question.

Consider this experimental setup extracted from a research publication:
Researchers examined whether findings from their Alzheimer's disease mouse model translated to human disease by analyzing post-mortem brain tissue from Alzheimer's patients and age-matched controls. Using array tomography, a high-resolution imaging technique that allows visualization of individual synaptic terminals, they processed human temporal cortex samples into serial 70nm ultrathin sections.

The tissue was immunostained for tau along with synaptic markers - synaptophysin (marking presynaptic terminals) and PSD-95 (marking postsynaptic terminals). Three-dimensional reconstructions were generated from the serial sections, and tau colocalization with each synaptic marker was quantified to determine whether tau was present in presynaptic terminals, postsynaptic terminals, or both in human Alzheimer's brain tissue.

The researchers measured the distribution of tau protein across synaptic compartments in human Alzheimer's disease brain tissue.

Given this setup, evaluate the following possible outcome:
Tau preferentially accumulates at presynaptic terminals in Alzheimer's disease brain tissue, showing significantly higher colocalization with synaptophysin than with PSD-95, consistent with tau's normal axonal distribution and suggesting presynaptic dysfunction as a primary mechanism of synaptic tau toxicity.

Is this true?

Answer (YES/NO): NO